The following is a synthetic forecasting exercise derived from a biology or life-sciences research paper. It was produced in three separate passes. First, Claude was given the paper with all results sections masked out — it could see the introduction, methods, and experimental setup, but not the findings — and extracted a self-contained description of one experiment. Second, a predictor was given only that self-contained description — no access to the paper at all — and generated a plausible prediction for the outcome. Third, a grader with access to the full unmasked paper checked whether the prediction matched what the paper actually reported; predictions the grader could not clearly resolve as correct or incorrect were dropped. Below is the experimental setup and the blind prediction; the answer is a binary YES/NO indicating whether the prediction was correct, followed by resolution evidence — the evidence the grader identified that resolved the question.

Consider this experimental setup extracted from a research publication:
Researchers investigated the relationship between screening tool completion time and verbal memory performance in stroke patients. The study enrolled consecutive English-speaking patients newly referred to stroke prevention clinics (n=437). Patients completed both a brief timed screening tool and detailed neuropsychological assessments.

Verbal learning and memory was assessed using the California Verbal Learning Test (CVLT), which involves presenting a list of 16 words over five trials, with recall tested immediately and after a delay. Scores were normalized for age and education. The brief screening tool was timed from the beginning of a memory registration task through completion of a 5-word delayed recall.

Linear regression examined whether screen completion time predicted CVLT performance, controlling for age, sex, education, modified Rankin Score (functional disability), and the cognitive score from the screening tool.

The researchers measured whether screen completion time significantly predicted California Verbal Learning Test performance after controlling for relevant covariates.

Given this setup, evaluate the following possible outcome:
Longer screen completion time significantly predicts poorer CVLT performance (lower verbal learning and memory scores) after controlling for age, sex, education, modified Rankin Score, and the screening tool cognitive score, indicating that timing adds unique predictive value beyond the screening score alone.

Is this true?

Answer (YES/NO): NO